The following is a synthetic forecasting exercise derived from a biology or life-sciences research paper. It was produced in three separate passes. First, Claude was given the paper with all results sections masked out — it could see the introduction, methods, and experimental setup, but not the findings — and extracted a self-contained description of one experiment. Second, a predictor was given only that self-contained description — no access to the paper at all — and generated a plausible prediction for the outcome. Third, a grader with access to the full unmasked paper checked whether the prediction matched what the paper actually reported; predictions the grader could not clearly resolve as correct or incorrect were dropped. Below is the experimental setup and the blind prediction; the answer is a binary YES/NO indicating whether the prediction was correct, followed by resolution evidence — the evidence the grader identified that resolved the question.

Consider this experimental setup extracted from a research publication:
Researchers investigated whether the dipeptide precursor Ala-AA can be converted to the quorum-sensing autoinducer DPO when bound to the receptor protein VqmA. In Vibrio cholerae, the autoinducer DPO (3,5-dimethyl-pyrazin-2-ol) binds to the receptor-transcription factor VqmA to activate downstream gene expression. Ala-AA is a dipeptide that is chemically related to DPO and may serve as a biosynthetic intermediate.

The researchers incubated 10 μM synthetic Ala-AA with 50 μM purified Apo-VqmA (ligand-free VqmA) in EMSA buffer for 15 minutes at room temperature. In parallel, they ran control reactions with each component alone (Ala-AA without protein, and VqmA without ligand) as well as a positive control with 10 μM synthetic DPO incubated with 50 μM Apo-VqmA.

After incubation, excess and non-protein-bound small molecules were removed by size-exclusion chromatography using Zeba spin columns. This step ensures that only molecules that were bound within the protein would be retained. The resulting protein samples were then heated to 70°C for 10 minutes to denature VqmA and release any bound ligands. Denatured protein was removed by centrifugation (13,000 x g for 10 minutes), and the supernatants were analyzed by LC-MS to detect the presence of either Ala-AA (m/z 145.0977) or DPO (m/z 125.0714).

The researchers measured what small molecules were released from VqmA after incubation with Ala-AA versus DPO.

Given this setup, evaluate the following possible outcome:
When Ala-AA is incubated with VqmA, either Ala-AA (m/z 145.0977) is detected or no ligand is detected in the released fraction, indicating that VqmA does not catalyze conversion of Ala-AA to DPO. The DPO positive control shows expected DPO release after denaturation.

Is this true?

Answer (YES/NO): YES